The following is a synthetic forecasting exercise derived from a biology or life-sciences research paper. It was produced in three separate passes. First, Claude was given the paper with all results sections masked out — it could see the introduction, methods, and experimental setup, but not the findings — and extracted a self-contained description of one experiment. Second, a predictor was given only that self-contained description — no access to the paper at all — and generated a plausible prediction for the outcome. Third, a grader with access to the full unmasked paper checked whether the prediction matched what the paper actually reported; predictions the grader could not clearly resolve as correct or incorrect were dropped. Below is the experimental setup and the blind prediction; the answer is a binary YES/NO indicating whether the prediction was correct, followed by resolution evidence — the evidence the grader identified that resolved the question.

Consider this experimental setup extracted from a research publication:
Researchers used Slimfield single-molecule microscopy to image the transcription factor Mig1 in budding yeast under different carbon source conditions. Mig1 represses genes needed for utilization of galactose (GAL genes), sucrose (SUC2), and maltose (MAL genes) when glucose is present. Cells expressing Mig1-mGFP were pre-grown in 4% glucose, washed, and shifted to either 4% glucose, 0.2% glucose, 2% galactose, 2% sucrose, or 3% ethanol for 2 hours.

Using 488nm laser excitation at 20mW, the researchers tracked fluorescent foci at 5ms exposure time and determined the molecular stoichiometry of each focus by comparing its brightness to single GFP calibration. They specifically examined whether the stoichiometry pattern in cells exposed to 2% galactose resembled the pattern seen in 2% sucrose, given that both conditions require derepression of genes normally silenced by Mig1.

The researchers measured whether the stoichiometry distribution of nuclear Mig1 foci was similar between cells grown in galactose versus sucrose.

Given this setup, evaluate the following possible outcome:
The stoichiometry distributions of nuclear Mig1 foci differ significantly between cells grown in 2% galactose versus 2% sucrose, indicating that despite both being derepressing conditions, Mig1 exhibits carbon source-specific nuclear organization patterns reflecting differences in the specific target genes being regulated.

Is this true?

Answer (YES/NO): NO